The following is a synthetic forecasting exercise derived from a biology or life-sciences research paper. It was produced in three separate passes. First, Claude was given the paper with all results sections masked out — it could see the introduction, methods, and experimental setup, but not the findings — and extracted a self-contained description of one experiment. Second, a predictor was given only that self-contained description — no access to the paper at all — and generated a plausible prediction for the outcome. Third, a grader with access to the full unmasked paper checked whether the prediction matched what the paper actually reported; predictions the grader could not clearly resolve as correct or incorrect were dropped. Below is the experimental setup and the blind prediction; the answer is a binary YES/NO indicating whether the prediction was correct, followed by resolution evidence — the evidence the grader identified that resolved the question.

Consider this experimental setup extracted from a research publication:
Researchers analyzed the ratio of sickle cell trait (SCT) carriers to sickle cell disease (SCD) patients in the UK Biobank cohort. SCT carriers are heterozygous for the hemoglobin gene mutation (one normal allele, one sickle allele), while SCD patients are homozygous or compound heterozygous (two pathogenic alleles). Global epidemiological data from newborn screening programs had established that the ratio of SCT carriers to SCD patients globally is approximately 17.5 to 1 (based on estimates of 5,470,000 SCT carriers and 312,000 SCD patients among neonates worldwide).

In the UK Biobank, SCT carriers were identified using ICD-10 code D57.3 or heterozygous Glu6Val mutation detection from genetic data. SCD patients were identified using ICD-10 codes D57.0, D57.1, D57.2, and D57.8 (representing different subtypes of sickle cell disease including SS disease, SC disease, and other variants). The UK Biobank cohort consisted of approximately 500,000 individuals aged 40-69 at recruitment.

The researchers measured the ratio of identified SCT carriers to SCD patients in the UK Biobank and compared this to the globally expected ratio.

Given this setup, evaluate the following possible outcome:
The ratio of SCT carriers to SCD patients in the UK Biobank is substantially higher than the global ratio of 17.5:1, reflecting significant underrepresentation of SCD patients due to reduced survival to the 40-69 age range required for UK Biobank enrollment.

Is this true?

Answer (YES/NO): NO